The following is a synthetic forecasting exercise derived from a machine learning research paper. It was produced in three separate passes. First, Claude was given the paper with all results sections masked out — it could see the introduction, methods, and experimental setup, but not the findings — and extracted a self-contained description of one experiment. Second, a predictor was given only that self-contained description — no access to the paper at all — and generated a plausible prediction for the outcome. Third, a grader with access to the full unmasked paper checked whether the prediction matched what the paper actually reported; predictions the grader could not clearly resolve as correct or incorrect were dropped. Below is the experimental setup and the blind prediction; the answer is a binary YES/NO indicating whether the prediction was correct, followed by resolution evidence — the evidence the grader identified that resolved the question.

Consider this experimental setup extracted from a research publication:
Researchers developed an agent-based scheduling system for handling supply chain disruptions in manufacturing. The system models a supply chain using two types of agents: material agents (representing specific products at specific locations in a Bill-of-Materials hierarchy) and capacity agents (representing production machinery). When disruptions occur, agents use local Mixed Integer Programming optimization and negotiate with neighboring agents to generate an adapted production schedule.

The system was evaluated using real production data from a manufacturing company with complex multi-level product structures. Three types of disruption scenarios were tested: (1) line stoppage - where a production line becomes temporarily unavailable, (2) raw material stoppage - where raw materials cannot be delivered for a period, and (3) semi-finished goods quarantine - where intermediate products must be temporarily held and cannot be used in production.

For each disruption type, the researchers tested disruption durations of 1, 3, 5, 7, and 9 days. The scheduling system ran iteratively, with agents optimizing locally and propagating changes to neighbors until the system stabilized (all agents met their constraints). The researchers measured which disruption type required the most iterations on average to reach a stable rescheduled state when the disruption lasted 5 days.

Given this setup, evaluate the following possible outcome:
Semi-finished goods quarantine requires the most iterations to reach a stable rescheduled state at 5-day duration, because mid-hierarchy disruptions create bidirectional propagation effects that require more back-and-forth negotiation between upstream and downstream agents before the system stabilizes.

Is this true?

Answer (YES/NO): NO